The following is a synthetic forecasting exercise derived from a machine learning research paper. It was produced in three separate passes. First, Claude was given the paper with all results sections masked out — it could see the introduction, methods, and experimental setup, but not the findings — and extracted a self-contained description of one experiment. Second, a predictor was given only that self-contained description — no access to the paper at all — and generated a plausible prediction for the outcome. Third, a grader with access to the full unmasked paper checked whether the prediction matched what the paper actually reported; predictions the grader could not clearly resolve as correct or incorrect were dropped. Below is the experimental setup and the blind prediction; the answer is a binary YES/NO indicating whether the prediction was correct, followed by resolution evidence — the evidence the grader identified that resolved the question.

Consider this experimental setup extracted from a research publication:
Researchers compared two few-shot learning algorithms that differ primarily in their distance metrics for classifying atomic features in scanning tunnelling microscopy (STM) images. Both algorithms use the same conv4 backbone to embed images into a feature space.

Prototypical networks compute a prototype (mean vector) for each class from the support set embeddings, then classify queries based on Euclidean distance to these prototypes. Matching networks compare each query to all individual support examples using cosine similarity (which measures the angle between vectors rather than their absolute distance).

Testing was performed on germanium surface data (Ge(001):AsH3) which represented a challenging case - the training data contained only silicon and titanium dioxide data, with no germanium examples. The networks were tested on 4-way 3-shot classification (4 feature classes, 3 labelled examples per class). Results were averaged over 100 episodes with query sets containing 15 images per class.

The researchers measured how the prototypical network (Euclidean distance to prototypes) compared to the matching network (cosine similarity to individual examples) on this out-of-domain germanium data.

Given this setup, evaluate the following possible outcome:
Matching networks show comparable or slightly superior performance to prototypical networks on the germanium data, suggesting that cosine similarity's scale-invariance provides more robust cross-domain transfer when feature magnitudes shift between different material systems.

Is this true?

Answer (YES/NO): NO